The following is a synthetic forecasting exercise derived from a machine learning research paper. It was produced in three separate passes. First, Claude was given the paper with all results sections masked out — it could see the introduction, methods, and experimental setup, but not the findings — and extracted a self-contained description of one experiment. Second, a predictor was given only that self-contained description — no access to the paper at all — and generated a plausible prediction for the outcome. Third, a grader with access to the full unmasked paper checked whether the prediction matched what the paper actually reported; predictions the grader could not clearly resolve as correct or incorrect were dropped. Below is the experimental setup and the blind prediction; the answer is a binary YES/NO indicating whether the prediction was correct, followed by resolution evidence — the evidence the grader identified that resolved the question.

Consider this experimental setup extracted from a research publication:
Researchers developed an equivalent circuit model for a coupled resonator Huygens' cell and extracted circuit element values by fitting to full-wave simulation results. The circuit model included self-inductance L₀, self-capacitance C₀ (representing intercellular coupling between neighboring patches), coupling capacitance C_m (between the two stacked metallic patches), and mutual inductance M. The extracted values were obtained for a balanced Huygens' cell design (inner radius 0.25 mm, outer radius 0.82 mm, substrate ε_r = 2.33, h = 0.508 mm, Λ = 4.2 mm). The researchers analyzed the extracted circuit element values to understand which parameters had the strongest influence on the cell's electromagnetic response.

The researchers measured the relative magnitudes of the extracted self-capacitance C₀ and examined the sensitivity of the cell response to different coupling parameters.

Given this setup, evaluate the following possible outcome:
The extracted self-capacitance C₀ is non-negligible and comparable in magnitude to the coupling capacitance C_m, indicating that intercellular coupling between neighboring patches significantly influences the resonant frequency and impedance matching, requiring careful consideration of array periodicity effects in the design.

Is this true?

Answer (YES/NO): NO